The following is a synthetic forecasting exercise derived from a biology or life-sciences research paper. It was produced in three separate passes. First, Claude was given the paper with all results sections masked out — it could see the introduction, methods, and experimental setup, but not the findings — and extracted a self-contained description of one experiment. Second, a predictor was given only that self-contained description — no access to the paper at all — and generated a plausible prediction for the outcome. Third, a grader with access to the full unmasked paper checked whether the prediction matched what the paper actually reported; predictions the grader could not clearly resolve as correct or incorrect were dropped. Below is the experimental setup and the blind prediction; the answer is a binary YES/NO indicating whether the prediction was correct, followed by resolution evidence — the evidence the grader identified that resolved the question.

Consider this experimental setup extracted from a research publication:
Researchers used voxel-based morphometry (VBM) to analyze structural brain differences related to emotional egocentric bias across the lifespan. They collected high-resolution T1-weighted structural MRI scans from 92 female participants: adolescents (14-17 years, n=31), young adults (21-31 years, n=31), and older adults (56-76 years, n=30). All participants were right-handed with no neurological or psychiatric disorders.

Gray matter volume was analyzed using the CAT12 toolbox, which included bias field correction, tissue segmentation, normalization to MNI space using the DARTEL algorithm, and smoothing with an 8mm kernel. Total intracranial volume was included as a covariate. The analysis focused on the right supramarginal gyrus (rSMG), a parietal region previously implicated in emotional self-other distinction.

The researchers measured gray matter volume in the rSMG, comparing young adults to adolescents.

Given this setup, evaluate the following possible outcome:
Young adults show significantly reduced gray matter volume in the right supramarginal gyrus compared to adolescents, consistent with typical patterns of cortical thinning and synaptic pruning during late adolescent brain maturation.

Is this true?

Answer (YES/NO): YES